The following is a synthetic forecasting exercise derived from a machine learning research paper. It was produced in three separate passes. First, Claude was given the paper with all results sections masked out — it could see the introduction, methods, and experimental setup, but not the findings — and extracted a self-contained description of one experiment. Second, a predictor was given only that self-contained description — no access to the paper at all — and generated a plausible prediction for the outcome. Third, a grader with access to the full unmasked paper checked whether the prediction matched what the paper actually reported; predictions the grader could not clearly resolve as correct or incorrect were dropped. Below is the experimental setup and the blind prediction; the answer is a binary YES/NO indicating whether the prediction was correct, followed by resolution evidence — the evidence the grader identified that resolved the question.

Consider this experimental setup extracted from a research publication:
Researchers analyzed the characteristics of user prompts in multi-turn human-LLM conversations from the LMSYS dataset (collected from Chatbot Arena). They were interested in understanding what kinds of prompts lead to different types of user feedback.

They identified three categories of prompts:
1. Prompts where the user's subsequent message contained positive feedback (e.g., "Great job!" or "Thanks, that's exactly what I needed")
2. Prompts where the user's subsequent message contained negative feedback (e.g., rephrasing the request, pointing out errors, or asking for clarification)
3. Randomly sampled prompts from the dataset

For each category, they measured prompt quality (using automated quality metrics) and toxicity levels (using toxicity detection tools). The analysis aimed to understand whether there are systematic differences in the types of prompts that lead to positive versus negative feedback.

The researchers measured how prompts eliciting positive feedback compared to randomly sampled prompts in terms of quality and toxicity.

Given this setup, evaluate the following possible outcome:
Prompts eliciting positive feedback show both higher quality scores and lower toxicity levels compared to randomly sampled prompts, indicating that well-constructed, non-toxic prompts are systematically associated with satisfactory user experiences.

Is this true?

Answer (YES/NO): NO